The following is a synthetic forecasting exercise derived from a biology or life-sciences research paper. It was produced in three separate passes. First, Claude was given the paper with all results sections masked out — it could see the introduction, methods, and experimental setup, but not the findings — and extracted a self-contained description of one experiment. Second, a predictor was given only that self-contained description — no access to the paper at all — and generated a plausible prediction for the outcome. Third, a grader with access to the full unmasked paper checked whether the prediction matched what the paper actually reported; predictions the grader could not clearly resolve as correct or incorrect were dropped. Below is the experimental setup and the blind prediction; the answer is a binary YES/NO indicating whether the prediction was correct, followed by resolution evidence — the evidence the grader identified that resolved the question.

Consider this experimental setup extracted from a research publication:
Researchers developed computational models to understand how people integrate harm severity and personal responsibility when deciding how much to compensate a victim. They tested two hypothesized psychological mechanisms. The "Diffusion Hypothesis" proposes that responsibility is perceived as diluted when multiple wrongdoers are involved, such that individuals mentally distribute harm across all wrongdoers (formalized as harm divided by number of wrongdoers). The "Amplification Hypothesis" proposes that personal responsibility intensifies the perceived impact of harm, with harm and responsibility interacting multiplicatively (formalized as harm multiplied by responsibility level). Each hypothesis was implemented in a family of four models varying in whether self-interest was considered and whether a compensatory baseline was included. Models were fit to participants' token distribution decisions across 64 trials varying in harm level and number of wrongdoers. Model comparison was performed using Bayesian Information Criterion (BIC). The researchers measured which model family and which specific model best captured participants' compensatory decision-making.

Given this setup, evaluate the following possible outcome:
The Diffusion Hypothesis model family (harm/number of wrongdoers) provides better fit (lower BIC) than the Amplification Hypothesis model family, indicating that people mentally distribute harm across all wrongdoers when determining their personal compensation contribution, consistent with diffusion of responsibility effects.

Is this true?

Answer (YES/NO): YES